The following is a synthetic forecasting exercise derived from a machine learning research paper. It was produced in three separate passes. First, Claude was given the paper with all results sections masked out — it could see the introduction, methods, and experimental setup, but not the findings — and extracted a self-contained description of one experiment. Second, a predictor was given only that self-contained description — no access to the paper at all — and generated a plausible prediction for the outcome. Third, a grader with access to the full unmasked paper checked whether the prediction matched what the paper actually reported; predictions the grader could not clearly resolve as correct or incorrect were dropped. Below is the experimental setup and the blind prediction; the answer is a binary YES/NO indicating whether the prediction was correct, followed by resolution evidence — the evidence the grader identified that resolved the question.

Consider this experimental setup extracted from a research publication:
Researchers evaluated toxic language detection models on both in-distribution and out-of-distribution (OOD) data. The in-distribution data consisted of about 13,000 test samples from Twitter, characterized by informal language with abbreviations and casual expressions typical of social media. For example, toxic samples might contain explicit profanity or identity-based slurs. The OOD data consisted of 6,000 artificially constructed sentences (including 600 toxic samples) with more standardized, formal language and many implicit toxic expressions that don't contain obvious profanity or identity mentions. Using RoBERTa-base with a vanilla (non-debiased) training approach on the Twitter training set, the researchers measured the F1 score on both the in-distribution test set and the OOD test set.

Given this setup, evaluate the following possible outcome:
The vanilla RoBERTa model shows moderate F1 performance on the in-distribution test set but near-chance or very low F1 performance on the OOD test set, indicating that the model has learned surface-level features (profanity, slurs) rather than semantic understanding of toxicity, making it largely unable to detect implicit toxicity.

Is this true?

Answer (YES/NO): NO